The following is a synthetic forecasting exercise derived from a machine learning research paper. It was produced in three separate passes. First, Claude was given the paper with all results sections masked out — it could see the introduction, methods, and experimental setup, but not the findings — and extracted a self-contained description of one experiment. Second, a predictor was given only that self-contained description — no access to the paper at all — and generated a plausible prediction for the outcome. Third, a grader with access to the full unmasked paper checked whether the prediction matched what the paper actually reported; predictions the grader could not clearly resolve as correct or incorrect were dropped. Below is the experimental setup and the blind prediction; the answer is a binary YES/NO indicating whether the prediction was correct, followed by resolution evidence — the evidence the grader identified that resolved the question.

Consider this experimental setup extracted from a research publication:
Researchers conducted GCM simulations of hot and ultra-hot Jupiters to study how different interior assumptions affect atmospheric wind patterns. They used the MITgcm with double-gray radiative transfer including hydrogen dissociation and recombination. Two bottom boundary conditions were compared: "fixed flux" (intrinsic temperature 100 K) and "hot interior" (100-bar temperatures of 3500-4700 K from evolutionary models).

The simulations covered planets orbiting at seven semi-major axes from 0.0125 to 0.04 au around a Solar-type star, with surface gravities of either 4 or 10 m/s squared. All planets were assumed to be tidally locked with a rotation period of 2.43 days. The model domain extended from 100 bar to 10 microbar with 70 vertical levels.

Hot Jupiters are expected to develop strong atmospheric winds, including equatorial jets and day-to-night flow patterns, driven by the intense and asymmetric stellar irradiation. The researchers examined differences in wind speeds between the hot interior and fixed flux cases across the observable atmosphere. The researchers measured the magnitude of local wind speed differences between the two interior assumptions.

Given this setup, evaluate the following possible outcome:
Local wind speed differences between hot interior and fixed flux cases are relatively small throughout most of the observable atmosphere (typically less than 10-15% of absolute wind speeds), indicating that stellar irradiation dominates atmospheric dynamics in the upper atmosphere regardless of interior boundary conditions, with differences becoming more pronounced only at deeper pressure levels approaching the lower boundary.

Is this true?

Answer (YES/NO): NO